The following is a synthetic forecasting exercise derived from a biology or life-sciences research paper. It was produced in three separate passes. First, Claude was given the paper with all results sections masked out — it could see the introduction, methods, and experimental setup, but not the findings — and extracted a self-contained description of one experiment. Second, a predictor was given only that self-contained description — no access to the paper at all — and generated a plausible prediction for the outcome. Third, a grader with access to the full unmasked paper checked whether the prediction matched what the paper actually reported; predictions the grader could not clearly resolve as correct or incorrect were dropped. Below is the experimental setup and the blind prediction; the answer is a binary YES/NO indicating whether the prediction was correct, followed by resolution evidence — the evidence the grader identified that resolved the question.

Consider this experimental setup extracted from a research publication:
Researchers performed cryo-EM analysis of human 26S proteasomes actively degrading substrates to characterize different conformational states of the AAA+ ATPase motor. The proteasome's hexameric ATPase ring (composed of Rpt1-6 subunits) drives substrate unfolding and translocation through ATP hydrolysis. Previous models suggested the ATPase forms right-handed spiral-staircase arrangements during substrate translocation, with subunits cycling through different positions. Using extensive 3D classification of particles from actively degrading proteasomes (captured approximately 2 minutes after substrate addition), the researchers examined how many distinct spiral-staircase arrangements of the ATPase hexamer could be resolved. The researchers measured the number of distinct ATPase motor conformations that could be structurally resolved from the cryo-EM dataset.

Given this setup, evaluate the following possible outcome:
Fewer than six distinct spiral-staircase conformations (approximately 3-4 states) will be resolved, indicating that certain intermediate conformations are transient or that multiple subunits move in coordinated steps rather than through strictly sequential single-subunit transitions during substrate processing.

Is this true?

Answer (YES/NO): NO